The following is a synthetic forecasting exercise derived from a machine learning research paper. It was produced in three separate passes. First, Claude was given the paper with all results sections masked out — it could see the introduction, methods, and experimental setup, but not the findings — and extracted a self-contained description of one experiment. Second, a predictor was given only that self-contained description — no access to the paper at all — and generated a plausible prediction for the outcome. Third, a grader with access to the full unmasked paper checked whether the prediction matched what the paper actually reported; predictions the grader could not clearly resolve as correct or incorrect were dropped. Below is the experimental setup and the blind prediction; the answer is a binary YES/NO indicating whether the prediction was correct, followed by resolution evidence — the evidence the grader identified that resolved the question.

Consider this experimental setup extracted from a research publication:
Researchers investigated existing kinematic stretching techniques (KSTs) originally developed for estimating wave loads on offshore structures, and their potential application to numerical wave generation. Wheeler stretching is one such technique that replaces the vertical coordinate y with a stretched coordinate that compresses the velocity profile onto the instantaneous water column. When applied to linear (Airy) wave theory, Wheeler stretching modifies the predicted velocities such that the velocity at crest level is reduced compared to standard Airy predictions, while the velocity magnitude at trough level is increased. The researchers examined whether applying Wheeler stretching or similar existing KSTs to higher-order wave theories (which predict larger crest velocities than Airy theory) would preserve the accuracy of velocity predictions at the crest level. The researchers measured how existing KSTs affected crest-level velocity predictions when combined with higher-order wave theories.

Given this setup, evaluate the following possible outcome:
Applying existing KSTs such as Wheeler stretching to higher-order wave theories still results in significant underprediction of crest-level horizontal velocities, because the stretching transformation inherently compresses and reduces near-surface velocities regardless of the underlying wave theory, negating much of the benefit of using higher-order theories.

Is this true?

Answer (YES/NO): YES